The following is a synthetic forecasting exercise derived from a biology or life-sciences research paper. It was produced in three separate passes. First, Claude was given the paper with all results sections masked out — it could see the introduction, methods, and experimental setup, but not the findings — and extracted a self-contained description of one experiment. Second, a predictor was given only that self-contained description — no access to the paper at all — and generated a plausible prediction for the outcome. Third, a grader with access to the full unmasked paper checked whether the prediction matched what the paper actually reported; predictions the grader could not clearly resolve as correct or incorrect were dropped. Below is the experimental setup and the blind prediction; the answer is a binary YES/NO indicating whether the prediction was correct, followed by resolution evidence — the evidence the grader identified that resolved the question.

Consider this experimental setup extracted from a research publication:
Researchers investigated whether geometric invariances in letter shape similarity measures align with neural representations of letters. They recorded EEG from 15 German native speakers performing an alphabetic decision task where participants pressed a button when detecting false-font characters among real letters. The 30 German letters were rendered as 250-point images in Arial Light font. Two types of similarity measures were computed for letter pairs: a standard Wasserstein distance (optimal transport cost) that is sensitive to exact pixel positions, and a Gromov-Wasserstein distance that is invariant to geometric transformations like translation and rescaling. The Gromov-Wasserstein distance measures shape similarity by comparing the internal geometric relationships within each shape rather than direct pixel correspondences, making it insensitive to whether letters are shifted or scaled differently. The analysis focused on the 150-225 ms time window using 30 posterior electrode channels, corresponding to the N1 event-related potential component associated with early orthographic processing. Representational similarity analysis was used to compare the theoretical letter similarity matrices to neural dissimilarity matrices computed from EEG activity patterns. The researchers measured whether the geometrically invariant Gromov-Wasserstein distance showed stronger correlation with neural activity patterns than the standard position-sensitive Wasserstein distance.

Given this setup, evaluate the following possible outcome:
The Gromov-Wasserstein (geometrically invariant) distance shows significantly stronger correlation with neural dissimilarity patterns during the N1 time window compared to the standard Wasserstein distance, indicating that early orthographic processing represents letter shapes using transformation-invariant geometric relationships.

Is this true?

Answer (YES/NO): YES